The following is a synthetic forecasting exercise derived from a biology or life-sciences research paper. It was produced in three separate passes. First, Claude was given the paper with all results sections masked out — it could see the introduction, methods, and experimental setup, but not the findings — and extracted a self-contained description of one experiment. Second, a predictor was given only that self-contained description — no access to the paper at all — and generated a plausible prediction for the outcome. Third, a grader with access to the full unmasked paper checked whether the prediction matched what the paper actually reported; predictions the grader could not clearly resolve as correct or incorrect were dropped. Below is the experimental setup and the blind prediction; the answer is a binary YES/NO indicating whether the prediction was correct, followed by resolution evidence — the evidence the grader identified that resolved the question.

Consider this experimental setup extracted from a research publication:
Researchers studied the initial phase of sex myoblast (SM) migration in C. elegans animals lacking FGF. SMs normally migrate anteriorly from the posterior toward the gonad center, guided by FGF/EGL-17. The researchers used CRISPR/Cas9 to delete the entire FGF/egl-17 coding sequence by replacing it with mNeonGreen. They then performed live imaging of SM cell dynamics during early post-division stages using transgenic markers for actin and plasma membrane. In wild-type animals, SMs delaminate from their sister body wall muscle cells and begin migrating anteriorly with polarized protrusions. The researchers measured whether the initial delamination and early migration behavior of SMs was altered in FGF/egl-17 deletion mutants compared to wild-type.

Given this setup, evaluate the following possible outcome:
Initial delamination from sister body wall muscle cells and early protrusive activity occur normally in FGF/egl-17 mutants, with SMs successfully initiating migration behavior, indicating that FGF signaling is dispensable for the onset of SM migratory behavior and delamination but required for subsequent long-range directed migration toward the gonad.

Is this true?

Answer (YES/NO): YES